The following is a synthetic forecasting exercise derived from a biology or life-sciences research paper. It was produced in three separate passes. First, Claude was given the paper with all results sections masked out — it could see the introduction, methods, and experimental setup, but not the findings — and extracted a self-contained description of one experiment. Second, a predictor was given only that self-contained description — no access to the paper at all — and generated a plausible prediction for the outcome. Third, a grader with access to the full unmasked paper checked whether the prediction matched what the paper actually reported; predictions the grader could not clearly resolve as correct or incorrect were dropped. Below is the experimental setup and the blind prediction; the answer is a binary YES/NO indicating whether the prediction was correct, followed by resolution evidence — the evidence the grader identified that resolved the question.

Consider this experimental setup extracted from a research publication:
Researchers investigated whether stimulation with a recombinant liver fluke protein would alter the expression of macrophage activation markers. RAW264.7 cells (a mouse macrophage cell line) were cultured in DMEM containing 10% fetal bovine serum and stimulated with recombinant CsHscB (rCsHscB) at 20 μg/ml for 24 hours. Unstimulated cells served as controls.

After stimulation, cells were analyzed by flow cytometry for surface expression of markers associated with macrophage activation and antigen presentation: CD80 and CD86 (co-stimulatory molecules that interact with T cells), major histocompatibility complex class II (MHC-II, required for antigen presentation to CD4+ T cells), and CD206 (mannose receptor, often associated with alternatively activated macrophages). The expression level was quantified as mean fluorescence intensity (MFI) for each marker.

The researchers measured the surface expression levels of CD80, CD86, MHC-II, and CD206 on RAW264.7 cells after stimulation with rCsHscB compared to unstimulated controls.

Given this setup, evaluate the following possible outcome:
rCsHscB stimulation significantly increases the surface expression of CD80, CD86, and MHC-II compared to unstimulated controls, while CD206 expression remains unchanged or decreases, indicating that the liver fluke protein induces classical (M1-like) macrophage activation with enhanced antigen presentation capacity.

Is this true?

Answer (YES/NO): NO